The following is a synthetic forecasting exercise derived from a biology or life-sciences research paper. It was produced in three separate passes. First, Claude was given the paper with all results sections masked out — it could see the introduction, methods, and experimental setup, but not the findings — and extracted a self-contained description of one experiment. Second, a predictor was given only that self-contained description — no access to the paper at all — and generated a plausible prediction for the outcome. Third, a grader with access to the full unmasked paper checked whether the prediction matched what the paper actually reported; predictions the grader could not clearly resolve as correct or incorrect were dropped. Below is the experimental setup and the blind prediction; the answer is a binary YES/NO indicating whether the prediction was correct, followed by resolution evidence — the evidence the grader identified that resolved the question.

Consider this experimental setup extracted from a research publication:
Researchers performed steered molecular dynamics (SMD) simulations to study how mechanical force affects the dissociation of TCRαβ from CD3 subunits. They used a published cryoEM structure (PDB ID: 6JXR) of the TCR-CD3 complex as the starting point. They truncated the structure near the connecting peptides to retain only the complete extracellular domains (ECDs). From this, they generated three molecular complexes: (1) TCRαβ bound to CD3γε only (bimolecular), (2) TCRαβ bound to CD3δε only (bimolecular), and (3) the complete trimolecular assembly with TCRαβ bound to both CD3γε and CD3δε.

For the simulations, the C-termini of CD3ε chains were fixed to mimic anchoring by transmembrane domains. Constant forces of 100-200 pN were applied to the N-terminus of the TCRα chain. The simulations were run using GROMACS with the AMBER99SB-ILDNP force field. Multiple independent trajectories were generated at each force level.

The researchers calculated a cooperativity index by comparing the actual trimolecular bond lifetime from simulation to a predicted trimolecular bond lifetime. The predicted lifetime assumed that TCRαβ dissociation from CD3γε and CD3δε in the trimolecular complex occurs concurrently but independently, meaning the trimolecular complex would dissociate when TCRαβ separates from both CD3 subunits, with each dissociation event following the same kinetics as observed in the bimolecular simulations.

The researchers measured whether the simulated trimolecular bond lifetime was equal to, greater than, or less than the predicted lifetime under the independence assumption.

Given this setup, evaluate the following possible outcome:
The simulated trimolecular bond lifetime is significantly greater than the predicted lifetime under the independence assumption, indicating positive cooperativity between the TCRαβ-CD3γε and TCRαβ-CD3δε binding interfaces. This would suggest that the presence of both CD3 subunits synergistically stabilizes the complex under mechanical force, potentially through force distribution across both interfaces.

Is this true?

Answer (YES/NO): YES